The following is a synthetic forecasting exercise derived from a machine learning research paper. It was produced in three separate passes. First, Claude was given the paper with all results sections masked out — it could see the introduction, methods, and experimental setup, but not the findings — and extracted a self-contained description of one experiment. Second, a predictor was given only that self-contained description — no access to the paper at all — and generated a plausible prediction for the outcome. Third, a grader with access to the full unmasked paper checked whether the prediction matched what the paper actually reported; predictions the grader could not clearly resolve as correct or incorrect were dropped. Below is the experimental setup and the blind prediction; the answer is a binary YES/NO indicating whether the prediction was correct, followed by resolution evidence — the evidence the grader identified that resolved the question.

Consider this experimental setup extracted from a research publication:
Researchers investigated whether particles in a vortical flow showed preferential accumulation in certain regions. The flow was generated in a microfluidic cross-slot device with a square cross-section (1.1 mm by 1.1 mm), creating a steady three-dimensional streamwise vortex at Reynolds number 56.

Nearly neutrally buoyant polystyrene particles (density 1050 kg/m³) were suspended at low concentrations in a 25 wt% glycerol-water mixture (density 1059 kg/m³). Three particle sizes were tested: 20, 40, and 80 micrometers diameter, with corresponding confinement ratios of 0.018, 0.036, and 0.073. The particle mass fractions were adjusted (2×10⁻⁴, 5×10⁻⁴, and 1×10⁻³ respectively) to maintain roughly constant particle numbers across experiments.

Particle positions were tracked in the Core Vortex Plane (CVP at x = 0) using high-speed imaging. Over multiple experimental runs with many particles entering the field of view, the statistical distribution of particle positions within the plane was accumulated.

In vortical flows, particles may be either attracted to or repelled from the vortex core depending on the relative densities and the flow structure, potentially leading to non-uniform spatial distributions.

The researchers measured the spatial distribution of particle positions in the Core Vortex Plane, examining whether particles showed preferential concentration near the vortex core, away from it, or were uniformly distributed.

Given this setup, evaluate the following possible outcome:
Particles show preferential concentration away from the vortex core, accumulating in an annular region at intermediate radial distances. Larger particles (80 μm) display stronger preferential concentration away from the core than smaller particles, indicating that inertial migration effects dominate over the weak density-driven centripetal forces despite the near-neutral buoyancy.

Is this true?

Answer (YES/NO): YES